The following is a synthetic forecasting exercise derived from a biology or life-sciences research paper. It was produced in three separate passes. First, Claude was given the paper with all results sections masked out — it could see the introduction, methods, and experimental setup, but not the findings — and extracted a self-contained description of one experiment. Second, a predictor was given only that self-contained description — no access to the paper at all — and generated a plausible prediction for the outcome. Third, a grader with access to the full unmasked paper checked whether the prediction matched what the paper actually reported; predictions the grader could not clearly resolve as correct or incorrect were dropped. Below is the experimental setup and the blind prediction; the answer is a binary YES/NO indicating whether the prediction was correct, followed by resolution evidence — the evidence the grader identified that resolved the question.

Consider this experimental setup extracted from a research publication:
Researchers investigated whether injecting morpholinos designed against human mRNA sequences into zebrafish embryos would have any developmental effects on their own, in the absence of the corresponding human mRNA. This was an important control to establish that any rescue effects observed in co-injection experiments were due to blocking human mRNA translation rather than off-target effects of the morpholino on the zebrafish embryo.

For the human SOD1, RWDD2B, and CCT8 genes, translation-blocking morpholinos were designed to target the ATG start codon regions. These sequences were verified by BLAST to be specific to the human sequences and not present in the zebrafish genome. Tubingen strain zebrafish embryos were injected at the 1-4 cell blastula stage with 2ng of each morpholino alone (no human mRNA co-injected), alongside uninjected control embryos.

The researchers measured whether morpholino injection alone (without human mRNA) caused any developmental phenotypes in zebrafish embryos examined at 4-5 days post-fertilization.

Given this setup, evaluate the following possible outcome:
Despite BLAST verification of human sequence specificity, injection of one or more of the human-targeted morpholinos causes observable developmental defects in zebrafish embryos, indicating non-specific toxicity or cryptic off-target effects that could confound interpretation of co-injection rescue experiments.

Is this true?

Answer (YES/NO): NO